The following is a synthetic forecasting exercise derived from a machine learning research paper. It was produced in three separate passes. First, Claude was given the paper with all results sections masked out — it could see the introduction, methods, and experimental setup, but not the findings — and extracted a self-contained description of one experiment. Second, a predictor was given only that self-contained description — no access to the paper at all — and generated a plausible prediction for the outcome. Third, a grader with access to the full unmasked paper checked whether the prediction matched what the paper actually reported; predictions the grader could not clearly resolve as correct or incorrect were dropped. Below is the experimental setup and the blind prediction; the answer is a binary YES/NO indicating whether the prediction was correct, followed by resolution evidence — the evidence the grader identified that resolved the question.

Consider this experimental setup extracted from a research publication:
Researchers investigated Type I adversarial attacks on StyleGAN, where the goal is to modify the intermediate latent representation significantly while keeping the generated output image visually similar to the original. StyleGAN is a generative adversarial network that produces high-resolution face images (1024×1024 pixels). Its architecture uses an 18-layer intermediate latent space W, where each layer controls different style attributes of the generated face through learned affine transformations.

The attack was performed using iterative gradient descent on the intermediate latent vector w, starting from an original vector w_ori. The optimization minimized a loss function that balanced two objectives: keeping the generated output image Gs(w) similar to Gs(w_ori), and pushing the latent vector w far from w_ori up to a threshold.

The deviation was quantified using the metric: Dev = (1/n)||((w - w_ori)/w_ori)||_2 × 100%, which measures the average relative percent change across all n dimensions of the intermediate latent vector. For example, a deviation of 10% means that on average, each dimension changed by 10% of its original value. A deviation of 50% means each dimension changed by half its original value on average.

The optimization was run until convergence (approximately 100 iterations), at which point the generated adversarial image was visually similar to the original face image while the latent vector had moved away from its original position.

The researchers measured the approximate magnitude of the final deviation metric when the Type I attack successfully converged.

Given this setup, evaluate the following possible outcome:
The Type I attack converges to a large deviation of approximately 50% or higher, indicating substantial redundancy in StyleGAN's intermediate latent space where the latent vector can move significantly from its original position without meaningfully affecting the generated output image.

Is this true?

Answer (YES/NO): YES